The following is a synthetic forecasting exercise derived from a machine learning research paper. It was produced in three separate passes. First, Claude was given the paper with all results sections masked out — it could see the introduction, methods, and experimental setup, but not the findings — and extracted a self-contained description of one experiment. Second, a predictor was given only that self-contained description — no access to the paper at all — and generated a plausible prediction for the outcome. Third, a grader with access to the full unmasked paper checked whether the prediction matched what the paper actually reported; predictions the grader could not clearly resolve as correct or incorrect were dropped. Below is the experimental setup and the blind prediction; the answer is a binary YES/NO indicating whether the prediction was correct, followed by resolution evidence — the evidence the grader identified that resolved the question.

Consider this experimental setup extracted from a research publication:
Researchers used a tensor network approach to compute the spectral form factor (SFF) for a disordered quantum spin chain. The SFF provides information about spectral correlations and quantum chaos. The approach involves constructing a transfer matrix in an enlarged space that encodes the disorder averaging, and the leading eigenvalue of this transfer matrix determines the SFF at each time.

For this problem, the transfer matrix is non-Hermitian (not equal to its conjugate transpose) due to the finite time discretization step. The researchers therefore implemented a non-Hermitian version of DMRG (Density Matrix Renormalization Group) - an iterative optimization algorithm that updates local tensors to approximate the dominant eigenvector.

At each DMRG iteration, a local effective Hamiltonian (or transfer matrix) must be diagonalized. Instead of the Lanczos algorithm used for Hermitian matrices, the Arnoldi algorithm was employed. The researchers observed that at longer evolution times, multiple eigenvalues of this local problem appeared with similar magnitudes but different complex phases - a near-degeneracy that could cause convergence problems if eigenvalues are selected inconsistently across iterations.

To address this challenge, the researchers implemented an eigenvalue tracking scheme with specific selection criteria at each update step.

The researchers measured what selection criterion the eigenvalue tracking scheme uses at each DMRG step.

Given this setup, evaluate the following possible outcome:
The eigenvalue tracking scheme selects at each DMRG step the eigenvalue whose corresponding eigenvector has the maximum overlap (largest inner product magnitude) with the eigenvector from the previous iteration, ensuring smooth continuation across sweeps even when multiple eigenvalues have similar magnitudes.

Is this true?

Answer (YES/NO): NO